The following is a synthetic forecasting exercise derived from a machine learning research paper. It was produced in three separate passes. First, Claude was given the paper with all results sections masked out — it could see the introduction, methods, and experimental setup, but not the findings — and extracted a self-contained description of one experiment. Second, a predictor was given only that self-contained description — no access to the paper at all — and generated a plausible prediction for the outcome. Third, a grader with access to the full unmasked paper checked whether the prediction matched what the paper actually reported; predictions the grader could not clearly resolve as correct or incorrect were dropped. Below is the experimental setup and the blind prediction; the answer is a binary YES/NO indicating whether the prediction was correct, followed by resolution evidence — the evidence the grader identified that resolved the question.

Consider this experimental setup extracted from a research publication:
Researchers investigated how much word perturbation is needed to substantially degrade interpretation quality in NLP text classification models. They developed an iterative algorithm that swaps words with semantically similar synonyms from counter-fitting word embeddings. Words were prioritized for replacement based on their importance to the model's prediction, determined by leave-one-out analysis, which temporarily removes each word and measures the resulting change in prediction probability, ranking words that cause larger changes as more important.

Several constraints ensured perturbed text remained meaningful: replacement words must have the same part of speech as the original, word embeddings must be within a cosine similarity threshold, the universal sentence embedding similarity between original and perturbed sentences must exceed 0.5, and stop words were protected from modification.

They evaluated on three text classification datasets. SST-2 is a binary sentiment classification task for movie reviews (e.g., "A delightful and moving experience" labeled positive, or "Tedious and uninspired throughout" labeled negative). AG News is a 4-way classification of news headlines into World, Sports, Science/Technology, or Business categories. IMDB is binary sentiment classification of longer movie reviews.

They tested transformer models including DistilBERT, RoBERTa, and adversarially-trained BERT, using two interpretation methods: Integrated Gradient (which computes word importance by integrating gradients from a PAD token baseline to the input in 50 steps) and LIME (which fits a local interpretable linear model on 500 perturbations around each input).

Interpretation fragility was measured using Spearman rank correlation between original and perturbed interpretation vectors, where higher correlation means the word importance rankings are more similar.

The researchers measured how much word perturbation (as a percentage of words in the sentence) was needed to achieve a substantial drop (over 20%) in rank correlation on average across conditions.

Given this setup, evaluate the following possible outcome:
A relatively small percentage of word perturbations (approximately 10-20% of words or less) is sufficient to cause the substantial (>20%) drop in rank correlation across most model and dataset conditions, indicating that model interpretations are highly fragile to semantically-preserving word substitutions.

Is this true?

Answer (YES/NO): YES